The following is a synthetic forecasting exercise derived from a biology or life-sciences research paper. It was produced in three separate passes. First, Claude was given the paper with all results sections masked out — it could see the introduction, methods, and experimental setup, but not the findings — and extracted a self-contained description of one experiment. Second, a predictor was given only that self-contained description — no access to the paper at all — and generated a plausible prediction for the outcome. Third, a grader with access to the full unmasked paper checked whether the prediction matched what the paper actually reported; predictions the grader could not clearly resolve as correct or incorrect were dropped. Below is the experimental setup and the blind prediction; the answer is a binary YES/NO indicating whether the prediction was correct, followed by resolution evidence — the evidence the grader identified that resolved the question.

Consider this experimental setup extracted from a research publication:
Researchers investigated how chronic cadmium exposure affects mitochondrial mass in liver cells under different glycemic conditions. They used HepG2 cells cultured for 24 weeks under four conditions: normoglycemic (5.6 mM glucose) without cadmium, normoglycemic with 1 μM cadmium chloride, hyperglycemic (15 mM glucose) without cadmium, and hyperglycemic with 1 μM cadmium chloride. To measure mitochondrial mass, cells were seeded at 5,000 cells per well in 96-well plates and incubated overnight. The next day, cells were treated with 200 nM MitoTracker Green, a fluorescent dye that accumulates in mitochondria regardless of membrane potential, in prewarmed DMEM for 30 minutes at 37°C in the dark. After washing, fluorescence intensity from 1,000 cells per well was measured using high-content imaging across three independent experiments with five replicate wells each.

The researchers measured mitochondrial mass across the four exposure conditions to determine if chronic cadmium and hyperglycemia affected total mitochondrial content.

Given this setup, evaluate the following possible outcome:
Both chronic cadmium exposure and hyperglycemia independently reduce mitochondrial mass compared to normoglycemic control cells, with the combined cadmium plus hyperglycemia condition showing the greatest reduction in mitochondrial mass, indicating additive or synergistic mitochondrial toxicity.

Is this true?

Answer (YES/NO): YES